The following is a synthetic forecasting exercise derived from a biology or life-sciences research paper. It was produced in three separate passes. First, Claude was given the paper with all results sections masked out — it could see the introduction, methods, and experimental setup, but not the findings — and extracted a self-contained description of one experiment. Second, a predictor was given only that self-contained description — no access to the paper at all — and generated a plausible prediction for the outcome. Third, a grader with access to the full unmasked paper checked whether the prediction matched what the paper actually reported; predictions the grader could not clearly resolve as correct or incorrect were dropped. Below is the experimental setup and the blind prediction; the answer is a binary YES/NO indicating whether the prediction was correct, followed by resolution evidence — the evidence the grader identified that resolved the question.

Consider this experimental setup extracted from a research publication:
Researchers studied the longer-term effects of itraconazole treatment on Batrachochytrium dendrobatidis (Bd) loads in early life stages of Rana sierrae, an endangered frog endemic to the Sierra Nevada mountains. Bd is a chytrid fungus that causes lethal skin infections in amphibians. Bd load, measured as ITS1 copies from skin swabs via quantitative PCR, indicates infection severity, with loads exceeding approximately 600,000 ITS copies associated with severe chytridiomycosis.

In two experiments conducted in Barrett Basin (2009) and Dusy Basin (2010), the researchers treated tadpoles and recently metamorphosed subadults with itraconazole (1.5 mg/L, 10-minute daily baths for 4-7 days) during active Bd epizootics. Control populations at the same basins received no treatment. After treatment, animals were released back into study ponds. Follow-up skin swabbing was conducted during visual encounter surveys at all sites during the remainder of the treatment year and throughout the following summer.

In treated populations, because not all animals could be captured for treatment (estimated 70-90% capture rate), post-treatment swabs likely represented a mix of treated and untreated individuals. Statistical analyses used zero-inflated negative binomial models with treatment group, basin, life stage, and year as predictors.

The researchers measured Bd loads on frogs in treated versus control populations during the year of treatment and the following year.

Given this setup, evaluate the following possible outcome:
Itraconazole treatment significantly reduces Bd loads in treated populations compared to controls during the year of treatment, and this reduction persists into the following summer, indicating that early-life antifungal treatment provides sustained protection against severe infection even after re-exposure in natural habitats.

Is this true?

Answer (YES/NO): NO